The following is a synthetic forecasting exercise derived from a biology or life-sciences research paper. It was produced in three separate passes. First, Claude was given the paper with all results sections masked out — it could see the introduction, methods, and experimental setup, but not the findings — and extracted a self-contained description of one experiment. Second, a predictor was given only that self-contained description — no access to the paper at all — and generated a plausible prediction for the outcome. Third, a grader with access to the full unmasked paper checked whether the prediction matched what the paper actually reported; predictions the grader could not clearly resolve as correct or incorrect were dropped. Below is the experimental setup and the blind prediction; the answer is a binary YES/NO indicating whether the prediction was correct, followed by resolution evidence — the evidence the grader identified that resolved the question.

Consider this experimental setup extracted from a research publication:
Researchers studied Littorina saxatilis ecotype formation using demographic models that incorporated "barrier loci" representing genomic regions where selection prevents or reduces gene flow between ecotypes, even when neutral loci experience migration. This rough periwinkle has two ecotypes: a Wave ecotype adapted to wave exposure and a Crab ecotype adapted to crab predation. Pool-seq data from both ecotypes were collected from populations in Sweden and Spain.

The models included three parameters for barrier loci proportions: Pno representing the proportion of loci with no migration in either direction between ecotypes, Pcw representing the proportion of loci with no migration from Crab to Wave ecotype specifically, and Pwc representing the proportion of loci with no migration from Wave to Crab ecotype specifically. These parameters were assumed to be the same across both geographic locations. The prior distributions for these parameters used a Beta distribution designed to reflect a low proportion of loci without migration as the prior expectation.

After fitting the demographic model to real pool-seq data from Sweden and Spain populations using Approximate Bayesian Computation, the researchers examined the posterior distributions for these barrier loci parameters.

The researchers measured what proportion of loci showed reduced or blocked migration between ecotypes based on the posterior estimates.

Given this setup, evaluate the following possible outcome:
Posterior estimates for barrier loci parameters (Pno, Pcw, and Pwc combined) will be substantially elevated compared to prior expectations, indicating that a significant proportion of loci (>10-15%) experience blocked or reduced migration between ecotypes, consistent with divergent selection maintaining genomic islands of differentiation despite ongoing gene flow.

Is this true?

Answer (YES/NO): NO